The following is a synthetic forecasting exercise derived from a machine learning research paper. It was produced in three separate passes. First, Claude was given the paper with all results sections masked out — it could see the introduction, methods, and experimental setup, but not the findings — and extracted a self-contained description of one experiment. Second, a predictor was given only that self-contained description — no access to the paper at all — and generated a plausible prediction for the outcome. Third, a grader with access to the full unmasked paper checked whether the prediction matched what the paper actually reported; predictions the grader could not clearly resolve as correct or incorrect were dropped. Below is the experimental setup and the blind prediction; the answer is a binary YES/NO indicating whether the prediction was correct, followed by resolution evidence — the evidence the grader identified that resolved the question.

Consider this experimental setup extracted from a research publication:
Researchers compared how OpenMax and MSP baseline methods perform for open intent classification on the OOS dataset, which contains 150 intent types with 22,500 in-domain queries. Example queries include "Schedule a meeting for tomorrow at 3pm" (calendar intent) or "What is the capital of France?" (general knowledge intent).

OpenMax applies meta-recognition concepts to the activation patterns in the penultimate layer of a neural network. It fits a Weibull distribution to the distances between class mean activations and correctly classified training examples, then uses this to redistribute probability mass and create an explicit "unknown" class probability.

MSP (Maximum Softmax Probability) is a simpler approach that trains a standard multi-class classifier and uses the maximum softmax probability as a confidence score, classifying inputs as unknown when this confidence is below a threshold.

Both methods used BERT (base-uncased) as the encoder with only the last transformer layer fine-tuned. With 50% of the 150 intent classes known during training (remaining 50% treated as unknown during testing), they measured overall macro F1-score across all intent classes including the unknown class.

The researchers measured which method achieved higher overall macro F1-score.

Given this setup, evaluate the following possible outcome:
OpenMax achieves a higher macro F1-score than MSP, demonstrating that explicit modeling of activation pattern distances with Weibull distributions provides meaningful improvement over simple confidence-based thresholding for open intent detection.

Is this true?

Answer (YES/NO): YES